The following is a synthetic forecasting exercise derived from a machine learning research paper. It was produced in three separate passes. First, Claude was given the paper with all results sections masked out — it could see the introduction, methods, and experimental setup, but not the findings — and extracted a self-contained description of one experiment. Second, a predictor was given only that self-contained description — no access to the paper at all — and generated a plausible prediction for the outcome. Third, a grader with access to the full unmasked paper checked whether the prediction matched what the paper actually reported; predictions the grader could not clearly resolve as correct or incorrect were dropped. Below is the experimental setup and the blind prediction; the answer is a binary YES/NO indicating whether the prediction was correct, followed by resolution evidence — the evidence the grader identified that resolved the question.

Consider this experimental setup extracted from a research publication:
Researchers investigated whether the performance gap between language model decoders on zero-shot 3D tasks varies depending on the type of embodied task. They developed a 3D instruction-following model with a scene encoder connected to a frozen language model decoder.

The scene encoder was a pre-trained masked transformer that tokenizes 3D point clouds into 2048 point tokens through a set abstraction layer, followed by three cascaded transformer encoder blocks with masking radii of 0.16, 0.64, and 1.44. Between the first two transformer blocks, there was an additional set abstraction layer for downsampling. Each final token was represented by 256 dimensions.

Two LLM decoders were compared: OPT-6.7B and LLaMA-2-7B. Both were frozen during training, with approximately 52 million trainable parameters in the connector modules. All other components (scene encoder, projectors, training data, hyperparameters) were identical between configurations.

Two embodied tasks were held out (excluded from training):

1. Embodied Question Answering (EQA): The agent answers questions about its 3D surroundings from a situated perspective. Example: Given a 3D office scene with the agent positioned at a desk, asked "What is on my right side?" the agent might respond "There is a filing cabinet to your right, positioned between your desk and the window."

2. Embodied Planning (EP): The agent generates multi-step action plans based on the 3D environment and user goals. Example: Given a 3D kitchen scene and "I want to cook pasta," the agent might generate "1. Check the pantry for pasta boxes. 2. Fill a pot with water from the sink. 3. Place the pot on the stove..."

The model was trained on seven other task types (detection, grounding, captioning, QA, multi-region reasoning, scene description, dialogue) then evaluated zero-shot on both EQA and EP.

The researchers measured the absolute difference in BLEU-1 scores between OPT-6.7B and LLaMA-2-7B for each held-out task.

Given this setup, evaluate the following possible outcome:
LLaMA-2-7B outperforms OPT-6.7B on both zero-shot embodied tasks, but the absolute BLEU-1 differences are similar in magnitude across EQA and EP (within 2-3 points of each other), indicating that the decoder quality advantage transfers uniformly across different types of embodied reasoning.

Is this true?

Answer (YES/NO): NO